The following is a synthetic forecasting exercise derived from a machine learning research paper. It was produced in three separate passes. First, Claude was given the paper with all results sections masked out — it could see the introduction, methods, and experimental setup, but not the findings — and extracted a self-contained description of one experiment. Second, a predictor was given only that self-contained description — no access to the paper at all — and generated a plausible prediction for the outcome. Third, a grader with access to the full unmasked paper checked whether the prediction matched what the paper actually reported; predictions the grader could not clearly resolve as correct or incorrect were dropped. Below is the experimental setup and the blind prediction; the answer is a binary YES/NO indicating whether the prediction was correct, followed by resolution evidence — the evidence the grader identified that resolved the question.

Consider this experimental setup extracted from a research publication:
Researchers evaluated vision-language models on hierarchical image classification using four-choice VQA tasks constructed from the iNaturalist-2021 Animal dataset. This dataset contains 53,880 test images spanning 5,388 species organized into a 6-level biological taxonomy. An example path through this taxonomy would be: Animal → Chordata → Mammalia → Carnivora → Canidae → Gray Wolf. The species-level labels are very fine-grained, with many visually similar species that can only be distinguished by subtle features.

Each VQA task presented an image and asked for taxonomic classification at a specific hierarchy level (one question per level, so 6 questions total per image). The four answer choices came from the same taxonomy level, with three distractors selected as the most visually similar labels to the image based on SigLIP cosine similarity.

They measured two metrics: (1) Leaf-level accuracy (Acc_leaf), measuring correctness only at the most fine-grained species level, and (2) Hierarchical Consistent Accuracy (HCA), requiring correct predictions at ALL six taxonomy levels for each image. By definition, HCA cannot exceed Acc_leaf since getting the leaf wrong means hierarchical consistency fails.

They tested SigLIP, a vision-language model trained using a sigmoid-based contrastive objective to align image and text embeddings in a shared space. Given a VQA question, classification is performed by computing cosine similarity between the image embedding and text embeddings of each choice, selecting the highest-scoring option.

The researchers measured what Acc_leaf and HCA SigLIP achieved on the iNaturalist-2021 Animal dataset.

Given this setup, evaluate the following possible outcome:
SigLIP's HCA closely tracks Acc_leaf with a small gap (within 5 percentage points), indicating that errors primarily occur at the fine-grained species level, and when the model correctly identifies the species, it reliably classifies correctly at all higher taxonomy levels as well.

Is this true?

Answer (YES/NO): NO